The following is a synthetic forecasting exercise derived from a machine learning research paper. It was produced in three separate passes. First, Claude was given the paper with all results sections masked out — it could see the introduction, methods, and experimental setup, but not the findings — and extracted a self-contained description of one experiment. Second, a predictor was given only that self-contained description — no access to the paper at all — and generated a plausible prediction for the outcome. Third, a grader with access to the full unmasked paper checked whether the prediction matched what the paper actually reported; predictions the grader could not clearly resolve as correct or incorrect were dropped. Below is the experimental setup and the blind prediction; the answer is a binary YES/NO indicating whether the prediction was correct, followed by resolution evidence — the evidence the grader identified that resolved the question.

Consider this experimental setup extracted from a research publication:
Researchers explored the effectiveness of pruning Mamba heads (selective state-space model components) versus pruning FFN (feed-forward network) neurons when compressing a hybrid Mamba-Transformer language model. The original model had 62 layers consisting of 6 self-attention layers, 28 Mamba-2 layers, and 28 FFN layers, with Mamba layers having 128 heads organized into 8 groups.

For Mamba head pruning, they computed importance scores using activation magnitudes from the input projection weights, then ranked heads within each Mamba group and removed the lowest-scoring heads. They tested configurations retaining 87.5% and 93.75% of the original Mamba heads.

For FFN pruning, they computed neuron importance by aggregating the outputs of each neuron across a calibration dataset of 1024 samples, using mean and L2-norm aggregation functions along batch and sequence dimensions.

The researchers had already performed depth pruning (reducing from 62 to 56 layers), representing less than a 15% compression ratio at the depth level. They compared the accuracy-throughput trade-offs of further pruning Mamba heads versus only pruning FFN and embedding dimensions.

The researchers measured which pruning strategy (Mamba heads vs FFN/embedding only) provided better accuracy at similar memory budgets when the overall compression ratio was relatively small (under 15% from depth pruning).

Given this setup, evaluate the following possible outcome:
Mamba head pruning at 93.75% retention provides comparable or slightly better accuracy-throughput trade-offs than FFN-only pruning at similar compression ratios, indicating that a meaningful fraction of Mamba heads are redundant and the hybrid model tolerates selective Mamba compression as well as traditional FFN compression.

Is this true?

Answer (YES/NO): NO